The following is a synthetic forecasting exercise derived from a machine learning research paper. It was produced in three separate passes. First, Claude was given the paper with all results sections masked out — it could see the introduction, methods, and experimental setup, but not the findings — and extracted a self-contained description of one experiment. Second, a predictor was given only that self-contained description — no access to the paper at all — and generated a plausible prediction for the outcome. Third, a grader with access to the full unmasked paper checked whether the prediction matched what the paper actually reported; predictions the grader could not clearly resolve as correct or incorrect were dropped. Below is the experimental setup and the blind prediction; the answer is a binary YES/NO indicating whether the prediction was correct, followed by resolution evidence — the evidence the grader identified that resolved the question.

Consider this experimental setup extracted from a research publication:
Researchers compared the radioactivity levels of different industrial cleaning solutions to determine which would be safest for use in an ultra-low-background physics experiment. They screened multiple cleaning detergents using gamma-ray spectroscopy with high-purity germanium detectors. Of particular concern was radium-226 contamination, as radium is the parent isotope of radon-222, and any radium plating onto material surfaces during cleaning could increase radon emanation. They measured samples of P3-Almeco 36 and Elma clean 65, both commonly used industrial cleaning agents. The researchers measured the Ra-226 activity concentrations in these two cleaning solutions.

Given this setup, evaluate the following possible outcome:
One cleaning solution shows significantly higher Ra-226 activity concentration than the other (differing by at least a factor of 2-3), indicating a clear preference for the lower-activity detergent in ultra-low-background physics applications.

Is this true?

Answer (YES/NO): YES